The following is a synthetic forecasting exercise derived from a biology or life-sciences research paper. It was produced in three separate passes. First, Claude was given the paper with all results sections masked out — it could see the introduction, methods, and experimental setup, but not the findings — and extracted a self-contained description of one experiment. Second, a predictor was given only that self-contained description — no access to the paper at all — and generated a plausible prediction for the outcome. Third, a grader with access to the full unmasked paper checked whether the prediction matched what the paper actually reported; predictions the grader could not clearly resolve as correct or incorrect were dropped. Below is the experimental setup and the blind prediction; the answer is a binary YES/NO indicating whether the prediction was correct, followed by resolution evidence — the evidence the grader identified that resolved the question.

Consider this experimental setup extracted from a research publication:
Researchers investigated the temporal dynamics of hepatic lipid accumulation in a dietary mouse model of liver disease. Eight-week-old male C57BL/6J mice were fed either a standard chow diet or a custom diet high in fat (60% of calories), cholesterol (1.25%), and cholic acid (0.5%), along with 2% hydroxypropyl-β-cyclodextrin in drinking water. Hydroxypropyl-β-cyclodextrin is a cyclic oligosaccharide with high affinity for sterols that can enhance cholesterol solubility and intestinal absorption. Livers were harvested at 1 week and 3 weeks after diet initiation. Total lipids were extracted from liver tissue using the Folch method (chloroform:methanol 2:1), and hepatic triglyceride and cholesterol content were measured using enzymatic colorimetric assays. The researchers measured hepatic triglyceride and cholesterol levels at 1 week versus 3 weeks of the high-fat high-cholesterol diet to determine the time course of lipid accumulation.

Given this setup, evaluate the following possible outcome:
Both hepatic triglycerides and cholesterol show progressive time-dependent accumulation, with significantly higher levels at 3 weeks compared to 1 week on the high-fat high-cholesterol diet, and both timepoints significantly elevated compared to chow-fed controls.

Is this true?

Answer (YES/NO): YES